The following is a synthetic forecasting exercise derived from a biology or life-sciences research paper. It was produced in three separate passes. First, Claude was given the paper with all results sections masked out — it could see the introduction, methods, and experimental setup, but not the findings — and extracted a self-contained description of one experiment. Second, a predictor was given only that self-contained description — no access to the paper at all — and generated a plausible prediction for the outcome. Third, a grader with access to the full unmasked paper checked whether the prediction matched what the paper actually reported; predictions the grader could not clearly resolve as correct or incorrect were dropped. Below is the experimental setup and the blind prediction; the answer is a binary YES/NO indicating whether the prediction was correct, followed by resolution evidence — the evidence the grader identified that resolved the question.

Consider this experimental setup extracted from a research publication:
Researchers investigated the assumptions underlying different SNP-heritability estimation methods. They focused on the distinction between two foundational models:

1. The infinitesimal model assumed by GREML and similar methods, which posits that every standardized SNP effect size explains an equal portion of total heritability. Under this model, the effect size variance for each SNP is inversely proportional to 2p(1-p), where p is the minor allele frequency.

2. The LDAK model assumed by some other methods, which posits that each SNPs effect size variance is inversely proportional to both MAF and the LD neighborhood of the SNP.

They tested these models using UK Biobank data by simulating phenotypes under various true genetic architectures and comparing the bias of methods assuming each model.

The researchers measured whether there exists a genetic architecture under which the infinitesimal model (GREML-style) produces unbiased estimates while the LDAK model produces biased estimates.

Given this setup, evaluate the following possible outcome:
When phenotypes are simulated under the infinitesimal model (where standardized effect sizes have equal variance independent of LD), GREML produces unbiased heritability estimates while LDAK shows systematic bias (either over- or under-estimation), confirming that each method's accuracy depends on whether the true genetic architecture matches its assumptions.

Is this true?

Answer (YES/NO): YES